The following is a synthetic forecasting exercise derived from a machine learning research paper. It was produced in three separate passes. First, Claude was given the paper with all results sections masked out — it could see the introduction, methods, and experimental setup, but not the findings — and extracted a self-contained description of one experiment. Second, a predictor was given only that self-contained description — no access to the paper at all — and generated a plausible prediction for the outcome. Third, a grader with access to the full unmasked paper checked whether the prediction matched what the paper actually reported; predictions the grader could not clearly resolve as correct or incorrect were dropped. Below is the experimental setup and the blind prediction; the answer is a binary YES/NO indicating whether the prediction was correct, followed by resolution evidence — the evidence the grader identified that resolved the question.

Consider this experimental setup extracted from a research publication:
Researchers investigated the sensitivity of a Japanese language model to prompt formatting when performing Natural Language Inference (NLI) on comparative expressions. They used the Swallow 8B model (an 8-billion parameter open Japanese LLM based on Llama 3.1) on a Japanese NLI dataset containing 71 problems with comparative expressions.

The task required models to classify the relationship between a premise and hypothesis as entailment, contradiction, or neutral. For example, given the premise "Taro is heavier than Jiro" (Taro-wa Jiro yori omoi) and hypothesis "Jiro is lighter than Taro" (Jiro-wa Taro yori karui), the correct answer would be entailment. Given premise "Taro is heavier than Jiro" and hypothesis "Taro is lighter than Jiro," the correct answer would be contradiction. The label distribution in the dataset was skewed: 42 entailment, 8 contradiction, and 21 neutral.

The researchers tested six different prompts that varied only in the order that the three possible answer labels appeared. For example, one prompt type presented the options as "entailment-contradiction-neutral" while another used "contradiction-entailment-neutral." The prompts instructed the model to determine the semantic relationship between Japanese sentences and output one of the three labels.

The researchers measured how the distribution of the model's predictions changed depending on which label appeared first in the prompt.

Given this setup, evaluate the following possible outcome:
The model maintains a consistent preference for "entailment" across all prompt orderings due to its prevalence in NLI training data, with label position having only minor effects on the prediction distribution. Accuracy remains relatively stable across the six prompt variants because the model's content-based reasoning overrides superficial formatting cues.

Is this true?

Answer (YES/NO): NO